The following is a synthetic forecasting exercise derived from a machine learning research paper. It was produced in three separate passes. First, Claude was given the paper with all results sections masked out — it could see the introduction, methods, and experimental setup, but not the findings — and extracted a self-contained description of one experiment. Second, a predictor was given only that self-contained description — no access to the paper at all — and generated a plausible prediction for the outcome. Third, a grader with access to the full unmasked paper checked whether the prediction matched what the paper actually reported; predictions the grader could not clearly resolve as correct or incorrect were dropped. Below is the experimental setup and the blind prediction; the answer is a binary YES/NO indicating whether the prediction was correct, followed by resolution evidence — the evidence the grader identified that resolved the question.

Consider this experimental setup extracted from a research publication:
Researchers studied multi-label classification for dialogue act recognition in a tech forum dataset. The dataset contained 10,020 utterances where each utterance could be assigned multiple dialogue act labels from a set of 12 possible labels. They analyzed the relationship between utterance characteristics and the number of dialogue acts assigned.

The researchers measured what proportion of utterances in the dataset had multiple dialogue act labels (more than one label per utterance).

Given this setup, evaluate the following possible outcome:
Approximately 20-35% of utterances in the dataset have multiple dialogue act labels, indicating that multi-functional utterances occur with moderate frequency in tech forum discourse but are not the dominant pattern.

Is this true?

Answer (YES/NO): NO